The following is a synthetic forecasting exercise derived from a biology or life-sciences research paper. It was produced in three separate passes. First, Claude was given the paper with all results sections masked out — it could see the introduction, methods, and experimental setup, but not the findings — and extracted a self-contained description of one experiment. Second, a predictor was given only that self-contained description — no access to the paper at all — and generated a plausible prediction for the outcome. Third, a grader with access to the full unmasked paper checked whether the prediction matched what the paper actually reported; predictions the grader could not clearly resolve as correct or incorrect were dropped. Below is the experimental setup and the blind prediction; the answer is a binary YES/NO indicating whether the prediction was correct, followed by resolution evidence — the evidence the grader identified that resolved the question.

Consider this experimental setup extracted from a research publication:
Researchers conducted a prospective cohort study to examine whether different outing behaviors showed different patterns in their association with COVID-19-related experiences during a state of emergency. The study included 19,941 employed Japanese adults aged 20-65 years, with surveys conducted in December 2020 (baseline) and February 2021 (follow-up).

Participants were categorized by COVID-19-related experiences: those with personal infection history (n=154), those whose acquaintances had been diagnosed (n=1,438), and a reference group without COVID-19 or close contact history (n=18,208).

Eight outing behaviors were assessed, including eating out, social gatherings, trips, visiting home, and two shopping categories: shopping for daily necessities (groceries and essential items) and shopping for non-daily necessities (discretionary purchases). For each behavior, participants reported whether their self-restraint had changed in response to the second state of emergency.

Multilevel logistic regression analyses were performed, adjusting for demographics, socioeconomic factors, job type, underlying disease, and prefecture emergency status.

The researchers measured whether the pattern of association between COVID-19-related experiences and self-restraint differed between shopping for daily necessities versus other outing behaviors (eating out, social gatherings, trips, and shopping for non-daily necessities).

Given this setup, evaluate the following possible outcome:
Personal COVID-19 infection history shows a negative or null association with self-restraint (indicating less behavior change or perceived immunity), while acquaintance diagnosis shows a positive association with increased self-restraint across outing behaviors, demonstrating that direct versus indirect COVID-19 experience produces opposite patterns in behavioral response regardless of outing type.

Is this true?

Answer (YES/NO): NO